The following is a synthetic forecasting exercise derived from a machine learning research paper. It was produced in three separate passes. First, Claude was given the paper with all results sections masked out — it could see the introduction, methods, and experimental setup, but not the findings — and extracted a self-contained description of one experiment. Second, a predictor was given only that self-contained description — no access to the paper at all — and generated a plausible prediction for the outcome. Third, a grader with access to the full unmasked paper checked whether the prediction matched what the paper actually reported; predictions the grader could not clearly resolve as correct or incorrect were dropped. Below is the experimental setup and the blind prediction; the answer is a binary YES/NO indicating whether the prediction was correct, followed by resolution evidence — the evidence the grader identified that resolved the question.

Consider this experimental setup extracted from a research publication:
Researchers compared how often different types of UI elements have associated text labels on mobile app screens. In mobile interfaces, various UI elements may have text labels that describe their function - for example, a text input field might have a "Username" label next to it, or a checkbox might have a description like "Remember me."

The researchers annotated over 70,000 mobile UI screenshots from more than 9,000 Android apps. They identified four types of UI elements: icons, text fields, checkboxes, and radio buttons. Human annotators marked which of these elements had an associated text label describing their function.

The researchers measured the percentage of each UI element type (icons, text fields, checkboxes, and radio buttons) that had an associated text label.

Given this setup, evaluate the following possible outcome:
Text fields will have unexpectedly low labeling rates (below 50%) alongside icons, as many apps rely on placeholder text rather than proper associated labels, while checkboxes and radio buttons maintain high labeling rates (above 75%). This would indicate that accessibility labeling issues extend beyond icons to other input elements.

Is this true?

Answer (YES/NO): NO